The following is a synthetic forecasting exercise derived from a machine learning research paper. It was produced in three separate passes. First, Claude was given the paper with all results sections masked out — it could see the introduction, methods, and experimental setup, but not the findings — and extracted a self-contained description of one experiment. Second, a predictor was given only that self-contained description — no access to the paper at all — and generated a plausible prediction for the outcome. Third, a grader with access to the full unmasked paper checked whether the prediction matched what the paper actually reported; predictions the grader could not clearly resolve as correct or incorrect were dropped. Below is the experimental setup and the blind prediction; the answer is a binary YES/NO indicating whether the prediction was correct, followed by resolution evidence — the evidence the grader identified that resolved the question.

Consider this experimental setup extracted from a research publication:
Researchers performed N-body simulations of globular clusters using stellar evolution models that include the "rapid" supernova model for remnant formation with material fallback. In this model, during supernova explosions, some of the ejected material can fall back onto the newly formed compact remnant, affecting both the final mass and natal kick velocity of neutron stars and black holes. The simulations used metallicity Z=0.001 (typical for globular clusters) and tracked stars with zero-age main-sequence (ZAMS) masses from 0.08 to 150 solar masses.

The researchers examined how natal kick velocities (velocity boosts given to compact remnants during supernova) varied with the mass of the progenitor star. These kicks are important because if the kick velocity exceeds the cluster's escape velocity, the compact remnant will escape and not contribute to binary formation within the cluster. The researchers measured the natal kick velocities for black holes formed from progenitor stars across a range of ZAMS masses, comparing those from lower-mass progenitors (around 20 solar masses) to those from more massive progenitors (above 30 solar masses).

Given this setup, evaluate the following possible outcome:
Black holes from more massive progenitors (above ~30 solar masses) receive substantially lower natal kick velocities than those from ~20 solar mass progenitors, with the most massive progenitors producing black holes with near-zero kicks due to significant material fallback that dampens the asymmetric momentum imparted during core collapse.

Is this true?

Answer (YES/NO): YES